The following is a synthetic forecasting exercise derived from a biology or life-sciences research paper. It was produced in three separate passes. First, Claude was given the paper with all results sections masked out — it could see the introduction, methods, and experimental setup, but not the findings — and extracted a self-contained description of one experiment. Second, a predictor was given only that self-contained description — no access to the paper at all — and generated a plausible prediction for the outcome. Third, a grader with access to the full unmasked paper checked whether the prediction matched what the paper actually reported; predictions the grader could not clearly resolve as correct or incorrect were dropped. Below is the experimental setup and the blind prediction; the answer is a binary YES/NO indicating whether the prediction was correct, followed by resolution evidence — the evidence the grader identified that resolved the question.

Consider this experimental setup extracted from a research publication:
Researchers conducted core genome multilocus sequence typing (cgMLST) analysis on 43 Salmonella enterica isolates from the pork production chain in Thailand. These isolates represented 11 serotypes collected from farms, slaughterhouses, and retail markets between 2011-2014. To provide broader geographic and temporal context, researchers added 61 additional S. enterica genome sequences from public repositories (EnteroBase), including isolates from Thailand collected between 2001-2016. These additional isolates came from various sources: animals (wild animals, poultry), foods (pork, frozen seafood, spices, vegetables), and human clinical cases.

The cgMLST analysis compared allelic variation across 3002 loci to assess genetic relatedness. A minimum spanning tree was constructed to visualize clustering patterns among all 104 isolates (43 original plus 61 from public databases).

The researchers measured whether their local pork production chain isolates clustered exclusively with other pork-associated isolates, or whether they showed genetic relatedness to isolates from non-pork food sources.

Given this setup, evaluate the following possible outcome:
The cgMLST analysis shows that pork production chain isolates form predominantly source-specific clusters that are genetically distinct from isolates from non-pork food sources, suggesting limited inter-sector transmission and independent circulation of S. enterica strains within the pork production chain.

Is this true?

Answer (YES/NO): NO